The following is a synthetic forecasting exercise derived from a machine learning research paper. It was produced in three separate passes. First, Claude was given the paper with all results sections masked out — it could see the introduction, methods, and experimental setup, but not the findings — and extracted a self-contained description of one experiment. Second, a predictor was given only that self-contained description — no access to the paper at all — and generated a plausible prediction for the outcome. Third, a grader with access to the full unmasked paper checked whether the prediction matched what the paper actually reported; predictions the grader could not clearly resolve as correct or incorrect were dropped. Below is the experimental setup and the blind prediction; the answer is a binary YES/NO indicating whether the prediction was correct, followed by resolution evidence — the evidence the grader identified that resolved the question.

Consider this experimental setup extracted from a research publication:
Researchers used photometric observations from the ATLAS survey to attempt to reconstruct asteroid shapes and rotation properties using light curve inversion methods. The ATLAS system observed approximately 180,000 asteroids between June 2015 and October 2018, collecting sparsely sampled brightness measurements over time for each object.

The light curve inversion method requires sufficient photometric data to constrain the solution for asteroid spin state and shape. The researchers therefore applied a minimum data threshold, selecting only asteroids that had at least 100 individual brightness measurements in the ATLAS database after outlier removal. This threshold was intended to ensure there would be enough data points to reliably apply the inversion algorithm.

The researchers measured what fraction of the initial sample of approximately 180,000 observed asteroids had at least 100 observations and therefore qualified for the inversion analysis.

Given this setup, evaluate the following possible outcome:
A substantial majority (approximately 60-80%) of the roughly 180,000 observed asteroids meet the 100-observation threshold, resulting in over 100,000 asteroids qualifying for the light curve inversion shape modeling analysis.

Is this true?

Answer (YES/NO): NO